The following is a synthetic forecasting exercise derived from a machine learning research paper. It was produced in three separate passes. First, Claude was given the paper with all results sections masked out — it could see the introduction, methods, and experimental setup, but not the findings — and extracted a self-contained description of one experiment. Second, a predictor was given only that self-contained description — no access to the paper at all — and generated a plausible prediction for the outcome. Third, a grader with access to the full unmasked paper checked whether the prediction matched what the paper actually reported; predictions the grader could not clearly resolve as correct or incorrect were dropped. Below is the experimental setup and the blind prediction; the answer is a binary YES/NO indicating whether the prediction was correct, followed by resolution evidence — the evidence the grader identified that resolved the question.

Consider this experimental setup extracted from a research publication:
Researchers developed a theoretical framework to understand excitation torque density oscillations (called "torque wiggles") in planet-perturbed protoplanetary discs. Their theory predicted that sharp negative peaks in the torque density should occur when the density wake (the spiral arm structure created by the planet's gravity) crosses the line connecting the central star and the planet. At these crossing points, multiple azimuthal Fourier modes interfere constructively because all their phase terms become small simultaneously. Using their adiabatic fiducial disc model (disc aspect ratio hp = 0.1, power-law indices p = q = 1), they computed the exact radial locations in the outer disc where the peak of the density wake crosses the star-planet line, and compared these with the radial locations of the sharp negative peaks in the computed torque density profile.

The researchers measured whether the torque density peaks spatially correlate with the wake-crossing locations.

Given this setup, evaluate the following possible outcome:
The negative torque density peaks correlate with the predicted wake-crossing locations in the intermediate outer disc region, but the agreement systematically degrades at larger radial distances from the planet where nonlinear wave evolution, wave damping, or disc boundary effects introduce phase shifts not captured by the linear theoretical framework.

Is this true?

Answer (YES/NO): NO